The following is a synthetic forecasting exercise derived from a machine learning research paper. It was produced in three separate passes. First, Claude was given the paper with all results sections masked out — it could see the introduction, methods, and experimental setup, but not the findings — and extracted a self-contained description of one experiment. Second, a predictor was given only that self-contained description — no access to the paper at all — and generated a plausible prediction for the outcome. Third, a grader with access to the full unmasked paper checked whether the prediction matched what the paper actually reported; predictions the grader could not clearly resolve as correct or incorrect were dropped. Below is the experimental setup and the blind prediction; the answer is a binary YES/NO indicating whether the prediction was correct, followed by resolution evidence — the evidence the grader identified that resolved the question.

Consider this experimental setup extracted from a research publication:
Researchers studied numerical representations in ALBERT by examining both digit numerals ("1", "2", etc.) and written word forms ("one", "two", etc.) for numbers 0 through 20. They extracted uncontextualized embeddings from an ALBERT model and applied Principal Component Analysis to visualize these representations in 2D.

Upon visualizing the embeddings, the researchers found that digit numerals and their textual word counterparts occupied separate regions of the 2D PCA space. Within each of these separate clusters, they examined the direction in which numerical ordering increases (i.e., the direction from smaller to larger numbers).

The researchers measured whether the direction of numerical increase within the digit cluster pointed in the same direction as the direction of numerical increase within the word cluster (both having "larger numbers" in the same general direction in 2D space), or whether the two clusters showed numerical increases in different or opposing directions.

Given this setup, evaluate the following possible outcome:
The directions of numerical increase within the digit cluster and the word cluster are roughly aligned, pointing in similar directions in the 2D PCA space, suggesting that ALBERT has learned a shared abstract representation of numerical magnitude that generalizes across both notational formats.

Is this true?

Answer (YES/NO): YES